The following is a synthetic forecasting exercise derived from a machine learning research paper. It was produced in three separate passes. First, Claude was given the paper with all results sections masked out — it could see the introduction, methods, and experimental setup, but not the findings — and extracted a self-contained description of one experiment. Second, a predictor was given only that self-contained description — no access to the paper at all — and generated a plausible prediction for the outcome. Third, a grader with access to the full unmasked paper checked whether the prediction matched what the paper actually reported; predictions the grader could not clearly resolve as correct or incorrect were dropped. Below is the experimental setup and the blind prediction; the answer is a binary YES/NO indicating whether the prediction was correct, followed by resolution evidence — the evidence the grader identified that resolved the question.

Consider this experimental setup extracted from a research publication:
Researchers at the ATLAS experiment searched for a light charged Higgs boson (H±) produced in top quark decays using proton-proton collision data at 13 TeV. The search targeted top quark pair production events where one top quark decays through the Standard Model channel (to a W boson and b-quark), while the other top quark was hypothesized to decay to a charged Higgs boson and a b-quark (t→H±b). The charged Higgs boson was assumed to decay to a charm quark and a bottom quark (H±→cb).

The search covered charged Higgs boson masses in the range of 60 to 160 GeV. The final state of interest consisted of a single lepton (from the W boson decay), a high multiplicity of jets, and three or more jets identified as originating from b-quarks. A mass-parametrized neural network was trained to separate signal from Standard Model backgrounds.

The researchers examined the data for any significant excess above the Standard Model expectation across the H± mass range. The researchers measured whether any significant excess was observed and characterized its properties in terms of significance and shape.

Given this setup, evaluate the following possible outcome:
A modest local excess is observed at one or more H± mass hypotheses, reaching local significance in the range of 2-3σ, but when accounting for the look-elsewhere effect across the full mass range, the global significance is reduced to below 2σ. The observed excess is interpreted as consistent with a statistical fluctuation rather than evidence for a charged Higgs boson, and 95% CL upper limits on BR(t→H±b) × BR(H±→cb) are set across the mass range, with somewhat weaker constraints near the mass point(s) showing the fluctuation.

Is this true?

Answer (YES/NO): NO